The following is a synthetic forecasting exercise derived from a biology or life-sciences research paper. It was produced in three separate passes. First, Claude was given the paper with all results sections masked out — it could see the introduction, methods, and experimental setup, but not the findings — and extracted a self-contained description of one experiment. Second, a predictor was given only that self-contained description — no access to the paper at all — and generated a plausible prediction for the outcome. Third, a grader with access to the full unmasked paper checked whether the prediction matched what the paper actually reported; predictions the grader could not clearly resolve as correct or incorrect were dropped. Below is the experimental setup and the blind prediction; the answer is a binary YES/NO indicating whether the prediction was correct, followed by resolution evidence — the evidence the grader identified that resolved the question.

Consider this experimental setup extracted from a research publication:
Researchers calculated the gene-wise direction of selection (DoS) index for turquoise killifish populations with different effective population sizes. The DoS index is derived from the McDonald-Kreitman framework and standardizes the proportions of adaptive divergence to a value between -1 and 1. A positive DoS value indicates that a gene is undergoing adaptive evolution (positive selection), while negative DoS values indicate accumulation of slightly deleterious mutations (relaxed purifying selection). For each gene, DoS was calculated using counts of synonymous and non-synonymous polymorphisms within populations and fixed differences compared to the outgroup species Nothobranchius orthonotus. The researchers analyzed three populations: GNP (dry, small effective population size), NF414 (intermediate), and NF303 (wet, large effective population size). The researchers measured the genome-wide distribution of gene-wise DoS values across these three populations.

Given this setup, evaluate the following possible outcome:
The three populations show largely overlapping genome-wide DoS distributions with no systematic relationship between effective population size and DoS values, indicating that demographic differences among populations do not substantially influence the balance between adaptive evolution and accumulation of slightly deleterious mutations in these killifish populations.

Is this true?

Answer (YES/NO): NO